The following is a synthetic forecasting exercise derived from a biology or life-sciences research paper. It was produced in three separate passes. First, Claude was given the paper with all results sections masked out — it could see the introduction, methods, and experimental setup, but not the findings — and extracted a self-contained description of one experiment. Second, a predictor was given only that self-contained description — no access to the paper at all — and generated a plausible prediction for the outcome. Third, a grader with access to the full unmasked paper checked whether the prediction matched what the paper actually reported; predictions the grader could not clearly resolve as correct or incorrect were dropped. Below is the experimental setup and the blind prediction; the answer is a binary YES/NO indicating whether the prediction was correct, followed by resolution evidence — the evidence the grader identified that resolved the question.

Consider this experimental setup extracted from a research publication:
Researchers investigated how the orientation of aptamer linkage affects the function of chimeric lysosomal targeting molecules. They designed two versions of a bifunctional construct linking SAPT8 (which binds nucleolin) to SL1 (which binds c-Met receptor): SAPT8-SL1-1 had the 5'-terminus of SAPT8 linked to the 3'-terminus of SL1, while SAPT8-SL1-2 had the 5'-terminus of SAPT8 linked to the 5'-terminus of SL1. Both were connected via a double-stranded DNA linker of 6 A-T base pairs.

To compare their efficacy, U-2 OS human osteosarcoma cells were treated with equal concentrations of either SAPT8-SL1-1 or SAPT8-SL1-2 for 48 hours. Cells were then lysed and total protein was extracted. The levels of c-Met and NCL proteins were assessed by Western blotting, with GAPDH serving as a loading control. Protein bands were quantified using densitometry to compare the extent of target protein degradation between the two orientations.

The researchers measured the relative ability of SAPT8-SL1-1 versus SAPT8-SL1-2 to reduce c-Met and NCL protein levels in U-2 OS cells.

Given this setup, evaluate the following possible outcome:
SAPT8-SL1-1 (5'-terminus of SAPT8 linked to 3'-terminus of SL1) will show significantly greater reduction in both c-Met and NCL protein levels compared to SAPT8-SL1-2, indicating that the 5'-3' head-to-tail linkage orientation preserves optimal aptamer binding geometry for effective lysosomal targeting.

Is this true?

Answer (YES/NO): NO